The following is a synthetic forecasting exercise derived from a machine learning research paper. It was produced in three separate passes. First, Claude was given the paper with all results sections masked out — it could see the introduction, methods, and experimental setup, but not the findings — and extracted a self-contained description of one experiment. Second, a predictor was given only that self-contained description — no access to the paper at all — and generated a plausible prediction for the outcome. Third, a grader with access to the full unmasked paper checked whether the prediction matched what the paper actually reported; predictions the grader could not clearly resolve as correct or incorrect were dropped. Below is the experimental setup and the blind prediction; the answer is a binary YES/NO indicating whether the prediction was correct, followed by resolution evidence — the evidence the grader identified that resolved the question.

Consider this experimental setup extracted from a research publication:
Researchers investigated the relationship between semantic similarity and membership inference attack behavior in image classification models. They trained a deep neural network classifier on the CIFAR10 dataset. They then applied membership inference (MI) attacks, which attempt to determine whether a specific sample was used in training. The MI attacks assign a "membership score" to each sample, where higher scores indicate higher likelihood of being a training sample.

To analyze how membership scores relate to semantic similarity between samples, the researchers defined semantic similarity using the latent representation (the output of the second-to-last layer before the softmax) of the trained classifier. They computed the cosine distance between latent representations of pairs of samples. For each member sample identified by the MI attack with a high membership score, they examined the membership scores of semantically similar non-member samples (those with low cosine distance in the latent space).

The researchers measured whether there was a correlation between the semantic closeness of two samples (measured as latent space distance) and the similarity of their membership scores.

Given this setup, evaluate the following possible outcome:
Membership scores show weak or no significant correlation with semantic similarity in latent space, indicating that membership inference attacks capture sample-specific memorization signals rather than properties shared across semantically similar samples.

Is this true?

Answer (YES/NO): NO